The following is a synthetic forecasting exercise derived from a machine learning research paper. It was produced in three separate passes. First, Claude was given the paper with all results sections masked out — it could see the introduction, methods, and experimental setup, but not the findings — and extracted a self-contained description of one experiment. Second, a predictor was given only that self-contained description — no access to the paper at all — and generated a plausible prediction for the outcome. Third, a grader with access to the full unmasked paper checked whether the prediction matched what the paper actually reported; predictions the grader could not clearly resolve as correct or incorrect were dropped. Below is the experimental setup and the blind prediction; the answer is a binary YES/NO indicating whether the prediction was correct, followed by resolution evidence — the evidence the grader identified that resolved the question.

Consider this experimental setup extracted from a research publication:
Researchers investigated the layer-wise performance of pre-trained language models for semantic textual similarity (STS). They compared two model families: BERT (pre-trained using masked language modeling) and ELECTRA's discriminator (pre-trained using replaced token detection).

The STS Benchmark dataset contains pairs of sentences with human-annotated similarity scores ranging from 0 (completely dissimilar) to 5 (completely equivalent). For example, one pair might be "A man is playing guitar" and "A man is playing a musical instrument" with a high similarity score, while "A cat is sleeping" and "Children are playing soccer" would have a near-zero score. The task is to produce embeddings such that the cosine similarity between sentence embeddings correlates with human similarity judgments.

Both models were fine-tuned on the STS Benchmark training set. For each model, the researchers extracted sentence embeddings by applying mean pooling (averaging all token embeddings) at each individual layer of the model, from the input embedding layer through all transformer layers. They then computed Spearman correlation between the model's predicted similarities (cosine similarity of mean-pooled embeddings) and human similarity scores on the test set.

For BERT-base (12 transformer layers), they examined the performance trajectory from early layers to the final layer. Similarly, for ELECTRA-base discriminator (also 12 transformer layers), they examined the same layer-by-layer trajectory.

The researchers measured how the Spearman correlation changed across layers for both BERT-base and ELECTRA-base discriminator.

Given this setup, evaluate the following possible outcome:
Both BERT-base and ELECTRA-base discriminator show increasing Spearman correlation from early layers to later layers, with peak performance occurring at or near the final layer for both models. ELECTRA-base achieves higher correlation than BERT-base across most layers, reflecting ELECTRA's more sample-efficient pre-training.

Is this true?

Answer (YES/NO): NO